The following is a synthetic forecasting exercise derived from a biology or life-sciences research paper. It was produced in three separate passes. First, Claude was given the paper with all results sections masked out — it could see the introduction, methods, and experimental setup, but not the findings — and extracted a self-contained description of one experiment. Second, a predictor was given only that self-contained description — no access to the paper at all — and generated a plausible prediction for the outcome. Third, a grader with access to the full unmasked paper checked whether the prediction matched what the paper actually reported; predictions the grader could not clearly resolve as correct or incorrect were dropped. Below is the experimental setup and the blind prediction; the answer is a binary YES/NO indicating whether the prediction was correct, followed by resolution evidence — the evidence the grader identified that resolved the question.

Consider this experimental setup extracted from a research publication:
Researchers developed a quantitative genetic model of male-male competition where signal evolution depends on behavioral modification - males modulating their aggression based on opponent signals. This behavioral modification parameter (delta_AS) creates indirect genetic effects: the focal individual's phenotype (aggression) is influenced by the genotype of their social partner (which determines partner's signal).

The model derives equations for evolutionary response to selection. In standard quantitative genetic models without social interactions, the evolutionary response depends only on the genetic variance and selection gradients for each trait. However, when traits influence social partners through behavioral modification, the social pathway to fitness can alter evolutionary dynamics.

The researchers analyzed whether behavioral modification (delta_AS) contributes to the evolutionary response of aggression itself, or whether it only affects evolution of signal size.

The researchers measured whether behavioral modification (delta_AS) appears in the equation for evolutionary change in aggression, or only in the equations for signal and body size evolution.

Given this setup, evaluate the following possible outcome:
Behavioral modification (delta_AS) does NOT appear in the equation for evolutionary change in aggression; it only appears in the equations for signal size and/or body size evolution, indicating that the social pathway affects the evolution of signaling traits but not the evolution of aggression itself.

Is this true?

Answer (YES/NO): YES